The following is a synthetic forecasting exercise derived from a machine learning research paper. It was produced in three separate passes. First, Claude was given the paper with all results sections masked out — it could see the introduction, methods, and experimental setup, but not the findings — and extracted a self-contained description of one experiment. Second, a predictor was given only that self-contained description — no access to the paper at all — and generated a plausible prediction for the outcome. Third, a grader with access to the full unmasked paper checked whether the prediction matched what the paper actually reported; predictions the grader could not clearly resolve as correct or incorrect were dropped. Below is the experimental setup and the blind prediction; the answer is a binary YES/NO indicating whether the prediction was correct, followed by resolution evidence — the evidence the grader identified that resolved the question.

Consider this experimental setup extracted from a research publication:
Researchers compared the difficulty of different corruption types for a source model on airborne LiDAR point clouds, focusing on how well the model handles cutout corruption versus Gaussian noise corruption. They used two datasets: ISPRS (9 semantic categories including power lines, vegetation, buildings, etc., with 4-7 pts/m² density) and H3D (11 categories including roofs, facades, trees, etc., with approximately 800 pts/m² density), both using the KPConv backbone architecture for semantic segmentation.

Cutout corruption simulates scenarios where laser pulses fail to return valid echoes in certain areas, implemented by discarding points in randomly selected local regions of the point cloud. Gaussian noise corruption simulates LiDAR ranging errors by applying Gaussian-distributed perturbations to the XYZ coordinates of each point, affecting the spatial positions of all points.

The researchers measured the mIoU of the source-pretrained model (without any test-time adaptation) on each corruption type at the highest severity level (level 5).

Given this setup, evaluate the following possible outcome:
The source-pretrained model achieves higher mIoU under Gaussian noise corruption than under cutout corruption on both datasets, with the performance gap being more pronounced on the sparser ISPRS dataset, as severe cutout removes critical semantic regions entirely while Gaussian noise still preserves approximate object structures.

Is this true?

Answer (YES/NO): NO